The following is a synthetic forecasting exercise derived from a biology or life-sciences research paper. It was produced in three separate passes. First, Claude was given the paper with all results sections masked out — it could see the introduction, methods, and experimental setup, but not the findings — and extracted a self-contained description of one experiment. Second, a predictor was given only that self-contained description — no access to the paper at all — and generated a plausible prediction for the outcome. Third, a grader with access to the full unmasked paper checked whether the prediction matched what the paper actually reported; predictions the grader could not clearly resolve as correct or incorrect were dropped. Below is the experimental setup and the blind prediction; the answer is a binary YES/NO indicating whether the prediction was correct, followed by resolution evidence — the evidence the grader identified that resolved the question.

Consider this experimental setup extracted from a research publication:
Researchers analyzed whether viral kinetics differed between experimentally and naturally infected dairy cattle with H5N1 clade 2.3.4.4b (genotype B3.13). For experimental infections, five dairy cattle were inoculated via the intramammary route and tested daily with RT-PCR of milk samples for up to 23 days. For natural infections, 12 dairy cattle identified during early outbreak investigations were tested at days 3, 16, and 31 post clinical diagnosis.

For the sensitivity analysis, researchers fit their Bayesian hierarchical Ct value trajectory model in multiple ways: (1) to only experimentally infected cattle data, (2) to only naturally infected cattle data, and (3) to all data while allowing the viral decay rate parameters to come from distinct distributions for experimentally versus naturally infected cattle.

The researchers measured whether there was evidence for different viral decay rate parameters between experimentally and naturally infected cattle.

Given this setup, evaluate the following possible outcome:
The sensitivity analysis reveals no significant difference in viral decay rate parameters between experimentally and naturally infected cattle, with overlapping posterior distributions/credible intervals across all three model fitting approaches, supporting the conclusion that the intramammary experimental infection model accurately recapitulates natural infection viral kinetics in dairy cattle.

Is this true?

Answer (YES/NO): YES